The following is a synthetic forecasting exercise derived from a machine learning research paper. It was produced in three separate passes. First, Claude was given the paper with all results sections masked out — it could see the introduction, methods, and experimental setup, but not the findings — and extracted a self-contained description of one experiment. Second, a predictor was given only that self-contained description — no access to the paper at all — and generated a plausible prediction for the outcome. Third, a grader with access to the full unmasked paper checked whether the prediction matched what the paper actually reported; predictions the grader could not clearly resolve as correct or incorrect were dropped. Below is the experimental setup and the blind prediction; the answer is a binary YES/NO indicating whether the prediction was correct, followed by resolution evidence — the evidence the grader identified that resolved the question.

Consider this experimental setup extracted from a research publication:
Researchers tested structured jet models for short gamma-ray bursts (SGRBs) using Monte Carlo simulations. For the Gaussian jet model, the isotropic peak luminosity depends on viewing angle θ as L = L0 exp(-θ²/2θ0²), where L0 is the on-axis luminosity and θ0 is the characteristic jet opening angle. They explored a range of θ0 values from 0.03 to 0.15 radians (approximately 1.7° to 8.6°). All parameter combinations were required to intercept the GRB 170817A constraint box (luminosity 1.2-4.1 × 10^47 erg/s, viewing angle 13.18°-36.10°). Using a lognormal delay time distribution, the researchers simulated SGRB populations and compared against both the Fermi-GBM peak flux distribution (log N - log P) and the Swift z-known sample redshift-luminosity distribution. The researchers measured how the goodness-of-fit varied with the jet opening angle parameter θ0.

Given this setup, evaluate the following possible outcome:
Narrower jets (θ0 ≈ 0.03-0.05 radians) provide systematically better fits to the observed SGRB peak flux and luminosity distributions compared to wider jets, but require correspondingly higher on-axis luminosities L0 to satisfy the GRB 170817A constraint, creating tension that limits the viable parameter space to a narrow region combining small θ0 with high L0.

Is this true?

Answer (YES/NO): NO